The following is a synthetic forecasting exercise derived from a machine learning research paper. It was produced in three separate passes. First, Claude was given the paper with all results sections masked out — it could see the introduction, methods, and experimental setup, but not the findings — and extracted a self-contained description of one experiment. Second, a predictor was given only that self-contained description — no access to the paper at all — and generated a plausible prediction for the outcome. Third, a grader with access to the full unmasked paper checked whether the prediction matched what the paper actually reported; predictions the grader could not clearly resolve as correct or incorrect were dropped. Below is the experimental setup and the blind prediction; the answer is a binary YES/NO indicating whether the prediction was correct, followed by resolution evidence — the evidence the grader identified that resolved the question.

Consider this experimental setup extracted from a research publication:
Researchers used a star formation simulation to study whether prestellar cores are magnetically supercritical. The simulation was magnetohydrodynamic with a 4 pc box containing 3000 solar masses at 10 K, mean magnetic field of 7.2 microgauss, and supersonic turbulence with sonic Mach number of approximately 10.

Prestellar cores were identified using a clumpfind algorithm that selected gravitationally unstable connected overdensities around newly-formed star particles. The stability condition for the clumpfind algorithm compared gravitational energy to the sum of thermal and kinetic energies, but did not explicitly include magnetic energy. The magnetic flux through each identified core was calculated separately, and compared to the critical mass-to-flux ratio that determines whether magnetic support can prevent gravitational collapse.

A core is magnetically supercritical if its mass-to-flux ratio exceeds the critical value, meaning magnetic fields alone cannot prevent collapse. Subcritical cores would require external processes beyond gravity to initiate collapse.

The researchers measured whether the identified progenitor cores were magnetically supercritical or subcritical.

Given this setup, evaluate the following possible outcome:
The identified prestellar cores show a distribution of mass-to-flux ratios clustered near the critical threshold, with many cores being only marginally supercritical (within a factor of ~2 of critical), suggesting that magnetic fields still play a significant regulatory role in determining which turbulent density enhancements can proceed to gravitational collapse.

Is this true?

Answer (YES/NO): NO